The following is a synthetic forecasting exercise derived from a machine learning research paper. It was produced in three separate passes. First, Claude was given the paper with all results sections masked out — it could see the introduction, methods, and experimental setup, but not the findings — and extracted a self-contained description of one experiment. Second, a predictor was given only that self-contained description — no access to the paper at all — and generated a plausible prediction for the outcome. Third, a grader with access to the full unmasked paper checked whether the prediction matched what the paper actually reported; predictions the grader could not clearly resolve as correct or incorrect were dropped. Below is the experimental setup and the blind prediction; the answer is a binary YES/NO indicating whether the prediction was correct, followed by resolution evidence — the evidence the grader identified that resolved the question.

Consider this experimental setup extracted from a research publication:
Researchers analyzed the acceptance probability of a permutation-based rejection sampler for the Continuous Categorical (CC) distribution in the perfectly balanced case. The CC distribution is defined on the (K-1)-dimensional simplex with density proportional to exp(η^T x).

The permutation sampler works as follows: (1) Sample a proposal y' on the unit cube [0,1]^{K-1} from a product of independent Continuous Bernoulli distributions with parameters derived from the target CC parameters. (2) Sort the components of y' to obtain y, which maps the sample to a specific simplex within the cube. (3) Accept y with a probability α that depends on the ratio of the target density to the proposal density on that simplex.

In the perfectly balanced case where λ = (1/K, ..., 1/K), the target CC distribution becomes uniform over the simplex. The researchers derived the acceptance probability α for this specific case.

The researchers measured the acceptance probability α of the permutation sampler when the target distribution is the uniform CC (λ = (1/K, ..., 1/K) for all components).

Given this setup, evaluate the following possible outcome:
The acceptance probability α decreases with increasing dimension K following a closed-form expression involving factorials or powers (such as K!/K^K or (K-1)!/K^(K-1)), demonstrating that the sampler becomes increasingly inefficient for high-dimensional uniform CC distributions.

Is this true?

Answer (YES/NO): NO